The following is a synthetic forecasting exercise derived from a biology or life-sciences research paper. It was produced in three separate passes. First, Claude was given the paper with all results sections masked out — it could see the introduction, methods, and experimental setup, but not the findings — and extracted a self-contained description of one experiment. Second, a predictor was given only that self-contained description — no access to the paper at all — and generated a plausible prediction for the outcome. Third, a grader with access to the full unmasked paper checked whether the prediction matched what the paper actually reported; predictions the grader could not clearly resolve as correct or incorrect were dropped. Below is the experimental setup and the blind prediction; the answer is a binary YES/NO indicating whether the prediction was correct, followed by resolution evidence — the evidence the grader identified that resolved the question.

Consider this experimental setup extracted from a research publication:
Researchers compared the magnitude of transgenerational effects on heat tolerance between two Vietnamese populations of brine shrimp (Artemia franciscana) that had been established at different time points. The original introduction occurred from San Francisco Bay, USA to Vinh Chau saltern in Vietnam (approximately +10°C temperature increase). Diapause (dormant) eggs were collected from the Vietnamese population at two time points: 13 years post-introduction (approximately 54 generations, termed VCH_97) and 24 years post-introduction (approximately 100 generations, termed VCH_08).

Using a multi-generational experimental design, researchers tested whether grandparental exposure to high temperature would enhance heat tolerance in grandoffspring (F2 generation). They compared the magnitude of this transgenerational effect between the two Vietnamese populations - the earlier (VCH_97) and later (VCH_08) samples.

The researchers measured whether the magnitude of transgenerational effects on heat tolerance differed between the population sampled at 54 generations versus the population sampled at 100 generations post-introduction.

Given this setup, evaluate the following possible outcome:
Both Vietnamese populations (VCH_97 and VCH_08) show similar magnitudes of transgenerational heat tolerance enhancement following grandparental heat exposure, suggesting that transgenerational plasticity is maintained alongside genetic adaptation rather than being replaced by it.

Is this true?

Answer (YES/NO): NO